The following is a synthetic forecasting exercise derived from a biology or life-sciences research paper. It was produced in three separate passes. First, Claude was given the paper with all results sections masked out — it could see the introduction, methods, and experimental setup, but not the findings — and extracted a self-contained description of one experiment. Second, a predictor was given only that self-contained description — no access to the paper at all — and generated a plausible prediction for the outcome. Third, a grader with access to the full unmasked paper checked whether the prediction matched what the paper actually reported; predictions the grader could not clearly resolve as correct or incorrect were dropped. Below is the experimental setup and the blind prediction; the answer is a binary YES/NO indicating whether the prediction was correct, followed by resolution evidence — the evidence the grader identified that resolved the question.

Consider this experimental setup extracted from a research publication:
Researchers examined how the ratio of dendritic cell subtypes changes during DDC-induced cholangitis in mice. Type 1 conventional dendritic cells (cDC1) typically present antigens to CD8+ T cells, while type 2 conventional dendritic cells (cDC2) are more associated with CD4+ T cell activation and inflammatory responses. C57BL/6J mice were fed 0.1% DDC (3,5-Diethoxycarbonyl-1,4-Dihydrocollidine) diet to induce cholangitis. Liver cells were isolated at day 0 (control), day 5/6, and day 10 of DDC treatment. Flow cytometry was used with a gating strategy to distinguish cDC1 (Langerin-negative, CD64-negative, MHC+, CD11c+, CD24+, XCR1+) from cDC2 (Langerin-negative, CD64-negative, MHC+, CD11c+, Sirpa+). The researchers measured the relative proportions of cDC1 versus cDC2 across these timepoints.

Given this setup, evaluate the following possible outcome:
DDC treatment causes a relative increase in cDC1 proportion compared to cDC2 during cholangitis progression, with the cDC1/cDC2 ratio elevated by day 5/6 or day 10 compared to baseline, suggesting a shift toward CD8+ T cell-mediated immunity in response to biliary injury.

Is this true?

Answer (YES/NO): NO